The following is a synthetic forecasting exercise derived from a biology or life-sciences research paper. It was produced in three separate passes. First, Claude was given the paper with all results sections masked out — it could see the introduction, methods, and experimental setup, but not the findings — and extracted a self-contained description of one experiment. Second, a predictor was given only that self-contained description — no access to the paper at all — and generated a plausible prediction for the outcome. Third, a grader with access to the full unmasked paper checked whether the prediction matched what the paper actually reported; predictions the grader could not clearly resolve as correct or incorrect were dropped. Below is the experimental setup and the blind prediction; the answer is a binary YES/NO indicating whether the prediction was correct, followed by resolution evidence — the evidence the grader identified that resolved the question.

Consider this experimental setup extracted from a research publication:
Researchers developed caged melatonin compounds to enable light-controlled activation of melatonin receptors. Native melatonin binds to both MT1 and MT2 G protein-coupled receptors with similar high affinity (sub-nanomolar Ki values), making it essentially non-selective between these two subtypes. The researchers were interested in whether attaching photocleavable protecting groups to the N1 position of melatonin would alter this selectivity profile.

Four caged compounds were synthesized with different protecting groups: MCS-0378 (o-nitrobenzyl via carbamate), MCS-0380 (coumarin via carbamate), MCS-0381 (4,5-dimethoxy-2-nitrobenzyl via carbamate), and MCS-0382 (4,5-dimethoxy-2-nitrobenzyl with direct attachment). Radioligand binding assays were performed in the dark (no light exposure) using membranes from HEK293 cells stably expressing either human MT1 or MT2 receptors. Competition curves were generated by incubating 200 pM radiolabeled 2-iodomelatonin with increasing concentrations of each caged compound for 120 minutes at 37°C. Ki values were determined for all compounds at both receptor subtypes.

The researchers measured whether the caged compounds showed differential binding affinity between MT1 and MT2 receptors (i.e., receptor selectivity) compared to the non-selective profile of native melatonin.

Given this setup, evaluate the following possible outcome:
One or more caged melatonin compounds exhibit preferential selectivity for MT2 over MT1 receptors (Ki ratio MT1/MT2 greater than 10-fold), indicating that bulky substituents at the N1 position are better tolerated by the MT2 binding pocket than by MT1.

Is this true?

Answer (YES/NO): YES